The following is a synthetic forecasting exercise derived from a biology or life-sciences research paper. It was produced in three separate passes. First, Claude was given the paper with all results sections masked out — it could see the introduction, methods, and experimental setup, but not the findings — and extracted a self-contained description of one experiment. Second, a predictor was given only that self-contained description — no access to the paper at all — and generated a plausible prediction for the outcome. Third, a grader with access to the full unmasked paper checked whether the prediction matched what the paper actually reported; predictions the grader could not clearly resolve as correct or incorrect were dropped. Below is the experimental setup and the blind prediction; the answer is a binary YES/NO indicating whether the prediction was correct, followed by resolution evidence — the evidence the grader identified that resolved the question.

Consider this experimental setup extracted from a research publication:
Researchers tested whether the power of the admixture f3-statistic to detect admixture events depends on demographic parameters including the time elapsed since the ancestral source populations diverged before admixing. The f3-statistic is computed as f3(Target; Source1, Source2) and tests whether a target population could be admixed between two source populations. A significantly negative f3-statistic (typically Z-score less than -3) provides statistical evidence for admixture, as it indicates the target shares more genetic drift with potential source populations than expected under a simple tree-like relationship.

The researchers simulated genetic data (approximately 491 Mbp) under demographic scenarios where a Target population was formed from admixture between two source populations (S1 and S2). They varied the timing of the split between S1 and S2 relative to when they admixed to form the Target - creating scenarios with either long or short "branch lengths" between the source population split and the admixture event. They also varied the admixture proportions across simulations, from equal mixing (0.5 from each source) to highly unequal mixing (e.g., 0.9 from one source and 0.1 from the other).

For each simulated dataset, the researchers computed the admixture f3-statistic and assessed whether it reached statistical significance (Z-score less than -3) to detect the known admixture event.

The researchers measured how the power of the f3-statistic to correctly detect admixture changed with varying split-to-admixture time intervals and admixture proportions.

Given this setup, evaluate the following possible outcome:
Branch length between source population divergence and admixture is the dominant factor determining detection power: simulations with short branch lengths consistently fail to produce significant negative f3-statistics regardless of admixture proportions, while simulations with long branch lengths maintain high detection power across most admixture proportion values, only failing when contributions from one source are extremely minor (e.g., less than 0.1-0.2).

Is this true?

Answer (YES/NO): NO